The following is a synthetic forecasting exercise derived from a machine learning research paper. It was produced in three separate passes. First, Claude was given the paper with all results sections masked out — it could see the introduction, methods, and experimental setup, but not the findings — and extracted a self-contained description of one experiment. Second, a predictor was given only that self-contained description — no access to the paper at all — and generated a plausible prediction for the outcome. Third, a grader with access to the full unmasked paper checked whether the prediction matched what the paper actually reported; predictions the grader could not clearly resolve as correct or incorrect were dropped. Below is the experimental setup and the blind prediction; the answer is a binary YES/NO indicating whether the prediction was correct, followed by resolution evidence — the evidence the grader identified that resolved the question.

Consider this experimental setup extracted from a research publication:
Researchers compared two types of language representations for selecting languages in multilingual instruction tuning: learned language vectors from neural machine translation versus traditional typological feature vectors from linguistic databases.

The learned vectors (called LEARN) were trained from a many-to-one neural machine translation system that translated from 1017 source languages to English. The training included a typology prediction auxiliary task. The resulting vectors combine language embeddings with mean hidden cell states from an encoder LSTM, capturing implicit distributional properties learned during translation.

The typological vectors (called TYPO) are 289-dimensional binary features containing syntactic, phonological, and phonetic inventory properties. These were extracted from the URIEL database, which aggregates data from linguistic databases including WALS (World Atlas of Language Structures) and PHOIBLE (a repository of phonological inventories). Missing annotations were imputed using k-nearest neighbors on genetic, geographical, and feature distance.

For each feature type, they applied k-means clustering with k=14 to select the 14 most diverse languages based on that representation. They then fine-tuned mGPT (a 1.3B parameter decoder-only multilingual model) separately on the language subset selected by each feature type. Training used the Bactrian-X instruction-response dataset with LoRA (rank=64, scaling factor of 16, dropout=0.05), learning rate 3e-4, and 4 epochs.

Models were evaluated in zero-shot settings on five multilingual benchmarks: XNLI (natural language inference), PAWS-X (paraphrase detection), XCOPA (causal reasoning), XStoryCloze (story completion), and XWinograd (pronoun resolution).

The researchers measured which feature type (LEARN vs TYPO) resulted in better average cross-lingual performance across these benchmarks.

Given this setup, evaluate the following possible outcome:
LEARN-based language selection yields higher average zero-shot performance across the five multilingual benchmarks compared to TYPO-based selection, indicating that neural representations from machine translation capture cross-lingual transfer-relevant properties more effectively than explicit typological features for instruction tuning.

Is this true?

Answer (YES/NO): NO